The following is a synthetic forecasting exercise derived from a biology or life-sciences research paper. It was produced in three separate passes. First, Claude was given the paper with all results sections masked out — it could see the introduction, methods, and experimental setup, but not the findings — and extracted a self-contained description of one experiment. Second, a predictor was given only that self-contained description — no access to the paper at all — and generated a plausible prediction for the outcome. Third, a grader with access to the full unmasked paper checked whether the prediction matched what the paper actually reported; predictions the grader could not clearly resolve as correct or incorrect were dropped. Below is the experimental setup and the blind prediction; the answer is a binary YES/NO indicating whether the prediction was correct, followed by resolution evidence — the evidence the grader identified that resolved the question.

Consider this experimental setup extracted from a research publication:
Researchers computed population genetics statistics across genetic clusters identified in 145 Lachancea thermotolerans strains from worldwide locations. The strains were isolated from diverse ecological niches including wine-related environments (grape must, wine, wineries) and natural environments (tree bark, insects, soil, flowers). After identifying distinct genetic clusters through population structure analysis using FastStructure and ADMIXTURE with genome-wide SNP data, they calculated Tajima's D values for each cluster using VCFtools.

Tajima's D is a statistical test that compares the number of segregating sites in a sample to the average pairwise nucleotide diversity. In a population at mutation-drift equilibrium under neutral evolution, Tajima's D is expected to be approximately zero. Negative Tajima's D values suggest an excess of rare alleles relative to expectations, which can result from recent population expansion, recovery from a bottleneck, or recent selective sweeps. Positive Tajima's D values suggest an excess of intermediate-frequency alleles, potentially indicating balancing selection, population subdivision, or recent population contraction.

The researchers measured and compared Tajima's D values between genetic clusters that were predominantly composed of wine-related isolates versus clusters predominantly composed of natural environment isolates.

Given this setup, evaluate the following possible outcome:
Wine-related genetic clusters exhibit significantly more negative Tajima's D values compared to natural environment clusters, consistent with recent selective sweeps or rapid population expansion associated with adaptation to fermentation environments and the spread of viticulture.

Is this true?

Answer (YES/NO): YES